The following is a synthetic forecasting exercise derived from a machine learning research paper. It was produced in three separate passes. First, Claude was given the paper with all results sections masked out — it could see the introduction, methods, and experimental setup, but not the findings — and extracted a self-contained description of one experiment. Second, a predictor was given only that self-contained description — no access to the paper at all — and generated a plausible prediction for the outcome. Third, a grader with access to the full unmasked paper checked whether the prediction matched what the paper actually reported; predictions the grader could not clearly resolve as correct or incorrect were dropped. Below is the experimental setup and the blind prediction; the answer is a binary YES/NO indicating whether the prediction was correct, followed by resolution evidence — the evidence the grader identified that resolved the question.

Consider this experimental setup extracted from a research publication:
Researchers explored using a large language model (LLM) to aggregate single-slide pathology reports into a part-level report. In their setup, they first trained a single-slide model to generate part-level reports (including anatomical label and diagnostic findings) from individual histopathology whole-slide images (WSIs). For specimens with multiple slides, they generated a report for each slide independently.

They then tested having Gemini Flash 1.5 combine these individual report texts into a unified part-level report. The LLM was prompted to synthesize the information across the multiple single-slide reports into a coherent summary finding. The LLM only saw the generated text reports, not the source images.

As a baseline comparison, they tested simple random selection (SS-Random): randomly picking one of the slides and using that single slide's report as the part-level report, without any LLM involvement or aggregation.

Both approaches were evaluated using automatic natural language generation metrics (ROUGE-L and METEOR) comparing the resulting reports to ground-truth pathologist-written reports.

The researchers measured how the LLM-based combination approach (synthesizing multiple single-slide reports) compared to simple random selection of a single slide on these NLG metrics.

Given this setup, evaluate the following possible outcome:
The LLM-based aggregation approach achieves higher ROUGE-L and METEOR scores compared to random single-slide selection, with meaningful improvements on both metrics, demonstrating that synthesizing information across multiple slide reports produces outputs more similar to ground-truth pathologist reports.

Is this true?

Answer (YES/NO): NO